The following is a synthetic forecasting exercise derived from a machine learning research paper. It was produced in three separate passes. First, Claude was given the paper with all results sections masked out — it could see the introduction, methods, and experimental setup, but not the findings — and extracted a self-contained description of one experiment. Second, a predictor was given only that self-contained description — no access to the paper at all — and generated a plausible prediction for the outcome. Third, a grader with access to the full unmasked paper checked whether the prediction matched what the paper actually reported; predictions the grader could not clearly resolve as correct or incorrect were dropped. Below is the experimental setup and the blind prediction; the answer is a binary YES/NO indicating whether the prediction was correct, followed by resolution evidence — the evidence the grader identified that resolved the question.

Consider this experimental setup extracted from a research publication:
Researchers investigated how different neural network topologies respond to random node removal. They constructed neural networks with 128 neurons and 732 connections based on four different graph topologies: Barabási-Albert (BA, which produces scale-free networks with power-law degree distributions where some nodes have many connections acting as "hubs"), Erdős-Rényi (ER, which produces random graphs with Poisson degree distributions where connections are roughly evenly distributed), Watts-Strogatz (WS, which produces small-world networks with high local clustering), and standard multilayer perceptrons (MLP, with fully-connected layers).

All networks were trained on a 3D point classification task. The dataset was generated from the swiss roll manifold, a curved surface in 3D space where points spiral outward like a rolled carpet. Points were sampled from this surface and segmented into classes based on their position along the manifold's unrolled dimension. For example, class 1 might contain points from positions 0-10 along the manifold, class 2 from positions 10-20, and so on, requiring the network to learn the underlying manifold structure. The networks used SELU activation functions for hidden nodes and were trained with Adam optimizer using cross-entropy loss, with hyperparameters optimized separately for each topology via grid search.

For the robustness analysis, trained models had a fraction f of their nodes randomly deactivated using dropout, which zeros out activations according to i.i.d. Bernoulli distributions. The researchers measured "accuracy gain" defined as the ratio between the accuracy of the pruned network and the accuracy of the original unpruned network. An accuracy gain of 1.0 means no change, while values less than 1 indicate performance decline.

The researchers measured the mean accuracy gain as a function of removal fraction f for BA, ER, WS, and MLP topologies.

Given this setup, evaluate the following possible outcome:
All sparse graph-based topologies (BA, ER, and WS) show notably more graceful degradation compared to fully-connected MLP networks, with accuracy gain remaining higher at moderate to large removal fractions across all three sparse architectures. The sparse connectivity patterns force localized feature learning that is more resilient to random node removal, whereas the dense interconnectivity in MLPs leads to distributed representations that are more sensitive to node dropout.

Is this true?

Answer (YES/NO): NO